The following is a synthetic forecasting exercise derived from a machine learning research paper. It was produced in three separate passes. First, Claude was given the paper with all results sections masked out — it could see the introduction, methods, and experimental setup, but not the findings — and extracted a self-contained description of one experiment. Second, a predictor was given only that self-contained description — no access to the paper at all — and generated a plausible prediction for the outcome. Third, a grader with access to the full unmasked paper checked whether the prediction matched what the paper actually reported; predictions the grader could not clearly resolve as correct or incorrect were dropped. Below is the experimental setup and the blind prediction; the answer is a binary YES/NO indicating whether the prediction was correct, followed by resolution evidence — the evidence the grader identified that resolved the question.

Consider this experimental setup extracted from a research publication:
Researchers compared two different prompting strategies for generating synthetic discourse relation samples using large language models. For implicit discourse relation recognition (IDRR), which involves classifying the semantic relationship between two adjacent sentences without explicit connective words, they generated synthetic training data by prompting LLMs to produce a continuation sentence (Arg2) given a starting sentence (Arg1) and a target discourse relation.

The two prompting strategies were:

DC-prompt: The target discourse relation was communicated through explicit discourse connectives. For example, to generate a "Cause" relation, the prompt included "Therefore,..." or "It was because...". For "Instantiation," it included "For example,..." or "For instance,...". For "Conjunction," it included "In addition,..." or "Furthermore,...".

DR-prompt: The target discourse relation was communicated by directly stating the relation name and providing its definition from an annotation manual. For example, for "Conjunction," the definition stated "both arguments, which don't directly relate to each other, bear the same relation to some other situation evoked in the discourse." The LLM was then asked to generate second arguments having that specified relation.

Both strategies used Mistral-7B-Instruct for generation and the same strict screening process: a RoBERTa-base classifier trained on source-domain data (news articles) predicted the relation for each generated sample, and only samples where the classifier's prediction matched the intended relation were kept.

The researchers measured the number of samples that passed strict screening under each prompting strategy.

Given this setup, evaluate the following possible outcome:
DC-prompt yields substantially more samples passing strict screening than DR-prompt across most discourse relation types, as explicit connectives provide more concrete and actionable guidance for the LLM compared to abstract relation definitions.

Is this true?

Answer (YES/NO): NO